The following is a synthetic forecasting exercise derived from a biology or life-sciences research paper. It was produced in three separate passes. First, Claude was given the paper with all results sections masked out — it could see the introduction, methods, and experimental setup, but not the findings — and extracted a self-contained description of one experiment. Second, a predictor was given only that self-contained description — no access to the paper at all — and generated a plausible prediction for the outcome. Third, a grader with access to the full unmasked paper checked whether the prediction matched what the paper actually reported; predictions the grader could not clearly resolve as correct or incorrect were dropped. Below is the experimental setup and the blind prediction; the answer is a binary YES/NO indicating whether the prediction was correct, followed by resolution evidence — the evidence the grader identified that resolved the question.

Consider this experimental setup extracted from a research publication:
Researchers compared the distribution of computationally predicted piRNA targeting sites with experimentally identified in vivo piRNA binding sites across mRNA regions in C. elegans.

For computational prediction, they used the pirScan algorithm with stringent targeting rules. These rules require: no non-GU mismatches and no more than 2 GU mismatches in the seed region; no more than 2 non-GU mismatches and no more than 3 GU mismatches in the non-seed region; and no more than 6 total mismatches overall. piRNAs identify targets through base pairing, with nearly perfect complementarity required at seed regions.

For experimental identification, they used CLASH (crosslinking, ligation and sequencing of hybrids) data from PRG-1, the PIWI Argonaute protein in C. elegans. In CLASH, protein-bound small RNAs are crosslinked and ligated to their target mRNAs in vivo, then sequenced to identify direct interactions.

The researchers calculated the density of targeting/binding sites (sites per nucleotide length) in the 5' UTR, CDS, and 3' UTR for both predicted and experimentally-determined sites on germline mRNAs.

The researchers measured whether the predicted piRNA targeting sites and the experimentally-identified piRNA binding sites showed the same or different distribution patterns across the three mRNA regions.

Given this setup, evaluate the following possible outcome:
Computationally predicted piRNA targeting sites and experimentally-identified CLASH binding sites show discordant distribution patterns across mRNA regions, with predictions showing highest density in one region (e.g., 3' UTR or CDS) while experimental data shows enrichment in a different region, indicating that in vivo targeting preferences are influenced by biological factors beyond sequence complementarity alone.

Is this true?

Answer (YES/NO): YES